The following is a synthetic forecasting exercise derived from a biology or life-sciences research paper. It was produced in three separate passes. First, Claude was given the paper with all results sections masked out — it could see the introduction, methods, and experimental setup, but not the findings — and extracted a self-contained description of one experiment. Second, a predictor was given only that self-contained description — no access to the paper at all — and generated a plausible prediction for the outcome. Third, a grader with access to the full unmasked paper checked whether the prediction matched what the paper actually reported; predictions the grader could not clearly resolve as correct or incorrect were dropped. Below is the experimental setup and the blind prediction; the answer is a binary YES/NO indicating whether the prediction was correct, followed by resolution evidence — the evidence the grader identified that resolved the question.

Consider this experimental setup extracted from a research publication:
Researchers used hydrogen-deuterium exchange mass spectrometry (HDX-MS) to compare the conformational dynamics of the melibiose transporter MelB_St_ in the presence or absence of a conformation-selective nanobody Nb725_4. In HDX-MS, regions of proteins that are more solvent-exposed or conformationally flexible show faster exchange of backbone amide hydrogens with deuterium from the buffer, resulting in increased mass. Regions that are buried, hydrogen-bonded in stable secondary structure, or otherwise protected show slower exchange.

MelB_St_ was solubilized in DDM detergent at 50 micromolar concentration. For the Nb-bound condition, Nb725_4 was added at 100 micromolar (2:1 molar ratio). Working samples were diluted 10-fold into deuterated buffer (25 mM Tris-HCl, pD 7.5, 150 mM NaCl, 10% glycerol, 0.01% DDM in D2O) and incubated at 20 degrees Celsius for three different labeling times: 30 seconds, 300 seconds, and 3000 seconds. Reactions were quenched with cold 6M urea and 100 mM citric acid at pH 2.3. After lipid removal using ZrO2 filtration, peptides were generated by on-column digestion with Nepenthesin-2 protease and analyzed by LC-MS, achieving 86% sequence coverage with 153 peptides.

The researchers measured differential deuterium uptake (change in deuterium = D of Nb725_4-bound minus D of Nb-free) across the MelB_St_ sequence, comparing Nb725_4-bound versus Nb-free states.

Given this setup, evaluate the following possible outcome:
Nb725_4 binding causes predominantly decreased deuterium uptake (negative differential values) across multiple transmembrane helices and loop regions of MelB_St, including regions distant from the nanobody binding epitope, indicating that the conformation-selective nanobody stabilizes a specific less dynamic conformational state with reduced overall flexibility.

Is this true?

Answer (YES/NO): YES